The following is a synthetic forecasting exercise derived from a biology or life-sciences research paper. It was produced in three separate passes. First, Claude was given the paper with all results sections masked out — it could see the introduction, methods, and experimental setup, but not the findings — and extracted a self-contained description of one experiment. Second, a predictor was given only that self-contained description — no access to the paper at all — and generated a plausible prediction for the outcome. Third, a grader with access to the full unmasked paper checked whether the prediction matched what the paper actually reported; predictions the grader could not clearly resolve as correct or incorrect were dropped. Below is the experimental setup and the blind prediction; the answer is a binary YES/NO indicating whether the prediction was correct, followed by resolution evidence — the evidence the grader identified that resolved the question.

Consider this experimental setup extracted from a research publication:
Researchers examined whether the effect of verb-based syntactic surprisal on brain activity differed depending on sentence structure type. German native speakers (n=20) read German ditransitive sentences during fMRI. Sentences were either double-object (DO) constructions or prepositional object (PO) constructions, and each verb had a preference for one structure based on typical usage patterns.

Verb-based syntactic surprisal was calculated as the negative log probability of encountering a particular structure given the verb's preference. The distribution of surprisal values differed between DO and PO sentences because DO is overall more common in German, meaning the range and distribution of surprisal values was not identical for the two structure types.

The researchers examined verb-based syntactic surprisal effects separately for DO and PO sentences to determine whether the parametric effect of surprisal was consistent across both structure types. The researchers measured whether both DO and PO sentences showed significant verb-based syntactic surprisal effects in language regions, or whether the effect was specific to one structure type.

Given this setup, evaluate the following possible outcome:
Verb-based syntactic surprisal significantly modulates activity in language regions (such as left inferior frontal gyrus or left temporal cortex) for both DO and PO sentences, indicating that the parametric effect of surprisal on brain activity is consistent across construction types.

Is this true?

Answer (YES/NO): NO